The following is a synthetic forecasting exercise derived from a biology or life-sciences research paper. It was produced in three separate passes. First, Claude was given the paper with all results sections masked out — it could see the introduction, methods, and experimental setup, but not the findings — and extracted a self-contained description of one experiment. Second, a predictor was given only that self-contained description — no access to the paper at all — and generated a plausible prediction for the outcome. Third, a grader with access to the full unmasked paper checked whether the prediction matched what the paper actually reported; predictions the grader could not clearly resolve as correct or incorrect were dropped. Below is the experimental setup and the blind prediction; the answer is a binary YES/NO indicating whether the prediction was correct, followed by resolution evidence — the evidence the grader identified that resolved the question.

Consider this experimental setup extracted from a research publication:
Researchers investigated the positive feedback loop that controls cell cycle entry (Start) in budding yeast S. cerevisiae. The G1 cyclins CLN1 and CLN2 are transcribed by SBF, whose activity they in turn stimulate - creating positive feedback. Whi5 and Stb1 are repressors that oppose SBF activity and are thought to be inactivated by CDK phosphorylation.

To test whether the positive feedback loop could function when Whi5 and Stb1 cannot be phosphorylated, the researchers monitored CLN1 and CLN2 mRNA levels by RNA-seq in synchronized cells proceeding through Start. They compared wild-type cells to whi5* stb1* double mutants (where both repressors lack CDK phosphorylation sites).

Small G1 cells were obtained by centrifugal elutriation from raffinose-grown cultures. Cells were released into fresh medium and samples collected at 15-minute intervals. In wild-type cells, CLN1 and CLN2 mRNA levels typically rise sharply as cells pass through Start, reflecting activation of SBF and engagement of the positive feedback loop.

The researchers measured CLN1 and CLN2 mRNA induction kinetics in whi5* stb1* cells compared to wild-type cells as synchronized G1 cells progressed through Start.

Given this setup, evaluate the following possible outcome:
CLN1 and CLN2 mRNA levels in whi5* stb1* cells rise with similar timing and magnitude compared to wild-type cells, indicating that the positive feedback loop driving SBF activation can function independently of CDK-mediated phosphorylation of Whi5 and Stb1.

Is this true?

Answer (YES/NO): NO